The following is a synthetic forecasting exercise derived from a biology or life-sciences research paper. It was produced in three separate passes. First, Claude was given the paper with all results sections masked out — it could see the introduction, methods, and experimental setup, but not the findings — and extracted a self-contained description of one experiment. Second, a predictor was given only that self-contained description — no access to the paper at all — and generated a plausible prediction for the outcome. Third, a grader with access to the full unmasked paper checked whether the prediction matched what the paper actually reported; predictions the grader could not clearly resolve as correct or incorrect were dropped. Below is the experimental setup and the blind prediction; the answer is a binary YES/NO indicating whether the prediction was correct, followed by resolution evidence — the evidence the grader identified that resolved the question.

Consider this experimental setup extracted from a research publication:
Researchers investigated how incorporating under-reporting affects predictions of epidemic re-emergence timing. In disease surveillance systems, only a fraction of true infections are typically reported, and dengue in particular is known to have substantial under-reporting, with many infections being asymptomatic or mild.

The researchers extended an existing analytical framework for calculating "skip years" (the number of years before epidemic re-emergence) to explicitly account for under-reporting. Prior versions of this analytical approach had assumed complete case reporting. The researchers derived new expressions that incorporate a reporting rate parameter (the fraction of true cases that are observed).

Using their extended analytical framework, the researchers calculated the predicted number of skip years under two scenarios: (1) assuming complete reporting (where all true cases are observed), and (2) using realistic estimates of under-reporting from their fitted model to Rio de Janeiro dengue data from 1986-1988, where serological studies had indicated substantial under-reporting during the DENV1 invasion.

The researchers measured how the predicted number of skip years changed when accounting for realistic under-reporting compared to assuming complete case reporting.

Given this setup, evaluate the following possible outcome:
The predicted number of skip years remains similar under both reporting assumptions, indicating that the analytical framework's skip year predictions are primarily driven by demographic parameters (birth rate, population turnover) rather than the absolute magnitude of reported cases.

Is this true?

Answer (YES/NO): NO